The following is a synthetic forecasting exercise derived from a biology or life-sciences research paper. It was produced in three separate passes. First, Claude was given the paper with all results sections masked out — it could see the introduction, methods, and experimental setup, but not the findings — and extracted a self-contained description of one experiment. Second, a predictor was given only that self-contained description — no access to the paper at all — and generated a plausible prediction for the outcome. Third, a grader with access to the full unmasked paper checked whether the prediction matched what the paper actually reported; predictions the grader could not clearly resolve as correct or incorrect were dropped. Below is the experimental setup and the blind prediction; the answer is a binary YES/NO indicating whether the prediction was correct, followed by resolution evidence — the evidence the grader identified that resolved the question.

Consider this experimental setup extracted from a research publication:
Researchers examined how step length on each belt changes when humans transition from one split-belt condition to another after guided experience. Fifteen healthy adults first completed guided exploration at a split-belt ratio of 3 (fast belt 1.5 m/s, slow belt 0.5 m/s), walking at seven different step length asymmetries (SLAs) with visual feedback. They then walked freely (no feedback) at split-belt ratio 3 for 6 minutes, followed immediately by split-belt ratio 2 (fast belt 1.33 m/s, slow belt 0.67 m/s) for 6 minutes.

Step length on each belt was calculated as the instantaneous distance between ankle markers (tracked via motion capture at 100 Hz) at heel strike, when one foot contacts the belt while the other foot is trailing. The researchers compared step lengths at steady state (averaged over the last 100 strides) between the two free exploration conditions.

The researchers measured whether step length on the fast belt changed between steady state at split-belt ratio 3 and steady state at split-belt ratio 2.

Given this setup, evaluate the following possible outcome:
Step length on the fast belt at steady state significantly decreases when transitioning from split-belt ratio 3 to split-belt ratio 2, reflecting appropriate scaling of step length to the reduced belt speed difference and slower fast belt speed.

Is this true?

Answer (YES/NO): NO